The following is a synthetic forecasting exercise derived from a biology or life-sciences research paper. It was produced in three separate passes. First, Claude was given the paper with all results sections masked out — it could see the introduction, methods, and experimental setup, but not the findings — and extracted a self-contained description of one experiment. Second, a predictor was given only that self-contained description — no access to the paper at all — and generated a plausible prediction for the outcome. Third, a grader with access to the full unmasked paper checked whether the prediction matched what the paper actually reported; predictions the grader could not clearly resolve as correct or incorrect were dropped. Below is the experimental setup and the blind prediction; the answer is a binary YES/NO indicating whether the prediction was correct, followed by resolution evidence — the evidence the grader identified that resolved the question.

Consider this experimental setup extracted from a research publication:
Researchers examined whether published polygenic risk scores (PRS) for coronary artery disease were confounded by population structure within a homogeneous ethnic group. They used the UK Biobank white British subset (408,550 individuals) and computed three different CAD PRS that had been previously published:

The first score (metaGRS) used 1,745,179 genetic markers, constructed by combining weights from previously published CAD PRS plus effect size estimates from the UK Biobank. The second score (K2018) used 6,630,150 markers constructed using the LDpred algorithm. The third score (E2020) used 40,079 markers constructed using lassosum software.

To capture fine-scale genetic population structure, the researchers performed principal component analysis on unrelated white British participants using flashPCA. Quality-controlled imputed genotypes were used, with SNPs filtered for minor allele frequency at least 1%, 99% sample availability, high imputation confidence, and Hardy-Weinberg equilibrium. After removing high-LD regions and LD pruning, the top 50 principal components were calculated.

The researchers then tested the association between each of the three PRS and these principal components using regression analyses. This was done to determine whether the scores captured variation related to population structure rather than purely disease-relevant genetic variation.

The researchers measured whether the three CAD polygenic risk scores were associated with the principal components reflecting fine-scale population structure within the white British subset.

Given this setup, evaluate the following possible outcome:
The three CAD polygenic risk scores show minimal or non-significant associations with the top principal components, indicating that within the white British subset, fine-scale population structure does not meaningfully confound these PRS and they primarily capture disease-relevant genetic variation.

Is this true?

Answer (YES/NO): NO